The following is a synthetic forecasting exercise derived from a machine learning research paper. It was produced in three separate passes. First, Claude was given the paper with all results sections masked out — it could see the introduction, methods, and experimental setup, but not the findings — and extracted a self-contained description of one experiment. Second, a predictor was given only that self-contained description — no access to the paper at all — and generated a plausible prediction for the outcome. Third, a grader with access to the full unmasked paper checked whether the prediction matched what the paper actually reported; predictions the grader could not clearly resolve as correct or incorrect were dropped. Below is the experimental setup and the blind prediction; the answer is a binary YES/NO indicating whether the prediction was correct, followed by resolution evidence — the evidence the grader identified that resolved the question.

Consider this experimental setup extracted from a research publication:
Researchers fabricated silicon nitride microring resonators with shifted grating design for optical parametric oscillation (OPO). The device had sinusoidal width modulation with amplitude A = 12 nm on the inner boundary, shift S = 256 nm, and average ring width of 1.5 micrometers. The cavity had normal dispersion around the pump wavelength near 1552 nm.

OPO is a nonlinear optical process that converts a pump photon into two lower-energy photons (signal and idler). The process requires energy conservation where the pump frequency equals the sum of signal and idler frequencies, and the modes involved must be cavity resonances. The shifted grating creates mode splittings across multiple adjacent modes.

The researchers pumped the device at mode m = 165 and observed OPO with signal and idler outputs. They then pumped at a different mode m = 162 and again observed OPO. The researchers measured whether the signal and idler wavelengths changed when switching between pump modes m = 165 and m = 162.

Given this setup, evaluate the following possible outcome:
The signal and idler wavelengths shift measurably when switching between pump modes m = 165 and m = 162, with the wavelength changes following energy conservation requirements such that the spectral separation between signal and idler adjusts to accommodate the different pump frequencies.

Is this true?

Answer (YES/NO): YES